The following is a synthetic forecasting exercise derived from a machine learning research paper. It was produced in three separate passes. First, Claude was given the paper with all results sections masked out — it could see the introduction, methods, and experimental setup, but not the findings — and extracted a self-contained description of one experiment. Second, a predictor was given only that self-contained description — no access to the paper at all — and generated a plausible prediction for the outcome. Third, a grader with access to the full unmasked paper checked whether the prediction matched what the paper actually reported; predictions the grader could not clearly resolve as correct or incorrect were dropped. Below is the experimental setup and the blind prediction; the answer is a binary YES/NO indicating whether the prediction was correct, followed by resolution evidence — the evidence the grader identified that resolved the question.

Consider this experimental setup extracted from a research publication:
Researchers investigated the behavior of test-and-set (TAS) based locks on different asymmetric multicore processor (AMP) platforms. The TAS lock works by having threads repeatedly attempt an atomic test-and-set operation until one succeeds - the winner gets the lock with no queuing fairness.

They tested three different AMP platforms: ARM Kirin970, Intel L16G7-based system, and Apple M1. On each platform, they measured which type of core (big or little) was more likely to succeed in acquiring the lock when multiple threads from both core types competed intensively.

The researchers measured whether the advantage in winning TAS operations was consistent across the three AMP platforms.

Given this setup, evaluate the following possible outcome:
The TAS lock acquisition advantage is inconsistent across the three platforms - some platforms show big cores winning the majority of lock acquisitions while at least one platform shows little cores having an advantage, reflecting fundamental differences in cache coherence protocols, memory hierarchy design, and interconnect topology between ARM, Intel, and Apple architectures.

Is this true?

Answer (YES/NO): YES